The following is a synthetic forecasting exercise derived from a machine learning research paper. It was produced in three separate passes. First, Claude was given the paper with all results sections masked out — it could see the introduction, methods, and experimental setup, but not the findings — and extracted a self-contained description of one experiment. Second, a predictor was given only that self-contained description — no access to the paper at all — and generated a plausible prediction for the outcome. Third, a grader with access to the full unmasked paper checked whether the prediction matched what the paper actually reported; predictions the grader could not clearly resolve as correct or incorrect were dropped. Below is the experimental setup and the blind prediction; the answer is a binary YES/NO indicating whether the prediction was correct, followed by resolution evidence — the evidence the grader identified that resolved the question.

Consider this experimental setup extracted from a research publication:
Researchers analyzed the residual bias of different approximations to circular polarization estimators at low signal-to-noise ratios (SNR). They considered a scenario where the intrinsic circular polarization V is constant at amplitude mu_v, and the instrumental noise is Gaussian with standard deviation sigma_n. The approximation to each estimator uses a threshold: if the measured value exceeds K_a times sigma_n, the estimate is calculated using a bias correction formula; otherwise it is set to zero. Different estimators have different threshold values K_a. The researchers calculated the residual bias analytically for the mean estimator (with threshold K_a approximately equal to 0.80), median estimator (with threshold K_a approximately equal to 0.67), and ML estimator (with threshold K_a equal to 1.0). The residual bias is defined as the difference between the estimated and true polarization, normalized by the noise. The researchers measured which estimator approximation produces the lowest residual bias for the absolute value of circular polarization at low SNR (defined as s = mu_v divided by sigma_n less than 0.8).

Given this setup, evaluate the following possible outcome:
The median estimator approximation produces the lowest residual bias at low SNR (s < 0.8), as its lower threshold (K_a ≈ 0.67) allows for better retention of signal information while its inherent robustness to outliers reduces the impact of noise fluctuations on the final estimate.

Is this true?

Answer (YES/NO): NO